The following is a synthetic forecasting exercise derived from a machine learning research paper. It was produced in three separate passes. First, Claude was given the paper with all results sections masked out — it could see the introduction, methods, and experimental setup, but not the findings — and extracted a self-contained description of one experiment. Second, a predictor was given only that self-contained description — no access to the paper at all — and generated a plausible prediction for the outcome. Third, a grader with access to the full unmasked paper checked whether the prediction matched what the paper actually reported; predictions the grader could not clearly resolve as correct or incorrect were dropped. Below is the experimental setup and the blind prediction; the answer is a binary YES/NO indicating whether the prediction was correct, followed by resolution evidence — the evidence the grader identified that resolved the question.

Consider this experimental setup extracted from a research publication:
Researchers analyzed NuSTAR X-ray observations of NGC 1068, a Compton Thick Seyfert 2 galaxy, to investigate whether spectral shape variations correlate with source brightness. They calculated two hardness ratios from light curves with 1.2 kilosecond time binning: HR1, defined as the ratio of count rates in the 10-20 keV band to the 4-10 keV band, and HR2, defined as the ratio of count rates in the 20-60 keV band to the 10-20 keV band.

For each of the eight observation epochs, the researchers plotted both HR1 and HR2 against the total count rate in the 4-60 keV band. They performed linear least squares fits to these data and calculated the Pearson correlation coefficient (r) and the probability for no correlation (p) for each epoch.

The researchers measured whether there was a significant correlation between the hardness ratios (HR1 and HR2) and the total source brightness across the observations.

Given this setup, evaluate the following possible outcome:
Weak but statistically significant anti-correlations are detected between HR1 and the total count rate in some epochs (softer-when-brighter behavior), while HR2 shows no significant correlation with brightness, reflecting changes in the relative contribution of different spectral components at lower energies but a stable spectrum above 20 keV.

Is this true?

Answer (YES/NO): NO